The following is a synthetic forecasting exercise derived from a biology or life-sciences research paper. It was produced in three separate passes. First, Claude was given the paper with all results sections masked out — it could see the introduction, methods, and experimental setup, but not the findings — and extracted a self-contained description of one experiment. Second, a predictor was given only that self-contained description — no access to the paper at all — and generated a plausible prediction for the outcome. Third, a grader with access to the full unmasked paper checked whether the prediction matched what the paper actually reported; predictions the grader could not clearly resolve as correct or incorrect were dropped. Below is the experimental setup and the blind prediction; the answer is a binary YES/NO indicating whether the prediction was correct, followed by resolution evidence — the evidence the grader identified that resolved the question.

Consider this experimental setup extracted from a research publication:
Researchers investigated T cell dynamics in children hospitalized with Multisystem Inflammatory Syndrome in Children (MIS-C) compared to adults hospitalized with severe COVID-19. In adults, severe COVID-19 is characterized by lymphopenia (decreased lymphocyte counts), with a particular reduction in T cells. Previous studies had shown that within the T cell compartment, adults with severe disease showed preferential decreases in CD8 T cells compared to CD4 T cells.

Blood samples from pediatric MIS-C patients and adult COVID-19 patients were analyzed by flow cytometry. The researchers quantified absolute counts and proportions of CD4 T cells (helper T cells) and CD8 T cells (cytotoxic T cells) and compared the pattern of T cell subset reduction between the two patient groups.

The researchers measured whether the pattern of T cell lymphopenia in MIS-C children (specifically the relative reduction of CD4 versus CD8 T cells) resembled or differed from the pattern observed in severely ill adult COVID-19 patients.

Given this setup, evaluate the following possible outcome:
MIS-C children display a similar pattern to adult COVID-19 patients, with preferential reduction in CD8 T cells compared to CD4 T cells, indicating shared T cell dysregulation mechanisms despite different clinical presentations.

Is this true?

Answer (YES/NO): YES